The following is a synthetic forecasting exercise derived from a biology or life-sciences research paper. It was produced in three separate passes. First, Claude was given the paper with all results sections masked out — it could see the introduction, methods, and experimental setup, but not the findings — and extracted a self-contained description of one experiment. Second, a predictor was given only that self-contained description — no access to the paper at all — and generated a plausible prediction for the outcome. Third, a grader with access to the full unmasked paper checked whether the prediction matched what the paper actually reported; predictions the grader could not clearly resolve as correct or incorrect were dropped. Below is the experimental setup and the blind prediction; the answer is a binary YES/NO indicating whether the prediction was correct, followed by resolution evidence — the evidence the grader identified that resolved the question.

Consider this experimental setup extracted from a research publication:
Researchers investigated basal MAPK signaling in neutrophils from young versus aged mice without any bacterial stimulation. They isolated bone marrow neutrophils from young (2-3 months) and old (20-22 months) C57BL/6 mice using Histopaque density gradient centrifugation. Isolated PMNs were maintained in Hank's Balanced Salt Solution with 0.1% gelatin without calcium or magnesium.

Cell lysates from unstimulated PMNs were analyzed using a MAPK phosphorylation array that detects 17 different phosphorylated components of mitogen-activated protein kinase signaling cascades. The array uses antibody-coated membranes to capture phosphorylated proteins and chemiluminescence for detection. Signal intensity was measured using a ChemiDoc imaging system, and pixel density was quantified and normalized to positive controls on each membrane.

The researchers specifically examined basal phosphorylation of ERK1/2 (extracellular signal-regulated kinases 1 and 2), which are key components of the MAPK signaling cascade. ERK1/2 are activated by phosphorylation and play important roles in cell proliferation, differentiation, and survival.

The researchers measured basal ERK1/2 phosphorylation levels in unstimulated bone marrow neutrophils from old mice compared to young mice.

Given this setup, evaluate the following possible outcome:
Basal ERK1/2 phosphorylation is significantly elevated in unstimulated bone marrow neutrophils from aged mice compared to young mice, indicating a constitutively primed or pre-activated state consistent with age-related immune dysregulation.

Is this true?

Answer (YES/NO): YES